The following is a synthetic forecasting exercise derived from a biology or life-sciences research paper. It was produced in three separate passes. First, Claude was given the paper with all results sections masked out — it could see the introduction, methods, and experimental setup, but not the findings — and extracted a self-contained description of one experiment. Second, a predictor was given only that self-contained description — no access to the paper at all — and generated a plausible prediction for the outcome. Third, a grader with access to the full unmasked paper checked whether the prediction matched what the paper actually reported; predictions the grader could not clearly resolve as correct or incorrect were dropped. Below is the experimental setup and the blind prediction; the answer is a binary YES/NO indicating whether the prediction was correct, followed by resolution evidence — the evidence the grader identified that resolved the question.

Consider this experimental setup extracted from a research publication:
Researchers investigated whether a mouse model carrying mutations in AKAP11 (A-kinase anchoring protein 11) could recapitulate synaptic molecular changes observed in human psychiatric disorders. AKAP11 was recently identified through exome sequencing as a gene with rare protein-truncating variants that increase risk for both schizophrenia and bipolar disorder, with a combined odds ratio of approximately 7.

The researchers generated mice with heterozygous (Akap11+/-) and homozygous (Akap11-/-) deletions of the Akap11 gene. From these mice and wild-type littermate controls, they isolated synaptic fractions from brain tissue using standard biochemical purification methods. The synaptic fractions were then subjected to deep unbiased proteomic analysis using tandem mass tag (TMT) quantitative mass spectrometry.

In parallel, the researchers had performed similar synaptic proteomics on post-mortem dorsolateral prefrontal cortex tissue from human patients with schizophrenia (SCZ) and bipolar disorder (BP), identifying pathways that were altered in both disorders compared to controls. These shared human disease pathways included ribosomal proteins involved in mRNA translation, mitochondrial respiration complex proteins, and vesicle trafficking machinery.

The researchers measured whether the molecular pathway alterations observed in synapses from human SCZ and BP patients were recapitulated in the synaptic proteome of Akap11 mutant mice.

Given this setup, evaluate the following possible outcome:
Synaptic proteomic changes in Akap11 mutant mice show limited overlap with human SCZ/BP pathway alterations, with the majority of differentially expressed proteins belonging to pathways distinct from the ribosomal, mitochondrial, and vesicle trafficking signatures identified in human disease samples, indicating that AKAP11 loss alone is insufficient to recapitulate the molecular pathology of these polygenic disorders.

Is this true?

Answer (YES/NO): NO